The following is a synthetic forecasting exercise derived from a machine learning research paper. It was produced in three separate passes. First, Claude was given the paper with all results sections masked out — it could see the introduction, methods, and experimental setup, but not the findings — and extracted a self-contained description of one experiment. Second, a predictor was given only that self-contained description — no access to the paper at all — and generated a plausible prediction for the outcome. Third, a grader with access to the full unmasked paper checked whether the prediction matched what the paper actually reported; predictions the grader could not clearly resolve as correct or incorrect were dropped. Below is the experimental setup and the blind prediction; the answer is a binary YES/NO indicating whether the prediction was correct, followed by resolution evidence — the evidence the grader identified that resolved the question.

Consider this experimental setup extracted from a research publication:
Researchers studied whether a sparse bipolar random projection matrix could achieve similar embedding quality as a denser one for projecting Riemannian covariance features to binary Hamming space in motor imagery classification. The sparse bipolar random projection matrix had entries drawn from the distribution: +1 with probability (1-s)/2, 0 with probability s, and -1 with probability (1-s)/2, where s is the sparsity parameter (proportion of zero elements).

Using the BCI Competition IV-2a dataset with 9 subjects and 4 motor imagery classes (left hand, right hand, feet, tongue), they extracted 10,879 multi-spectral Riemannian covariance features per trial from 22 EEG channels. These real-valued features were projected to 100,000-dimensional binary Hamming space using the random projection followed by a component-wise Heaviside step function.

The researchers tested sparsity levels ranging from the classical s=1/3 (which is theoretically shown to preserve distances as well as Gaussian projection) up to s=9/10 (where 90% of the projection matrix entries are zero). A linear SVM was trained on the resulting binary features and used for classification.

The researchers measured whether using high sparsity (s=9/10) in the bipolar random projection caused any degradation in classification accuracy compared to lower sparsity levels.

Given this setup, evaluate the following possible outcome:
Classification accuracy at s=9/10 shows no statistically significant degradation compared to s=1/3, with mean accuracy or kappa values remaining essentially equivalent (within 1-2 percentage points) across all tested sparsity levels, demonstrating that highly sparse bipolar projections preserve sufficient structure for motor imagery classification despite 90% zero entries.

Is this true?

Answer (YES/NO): YES